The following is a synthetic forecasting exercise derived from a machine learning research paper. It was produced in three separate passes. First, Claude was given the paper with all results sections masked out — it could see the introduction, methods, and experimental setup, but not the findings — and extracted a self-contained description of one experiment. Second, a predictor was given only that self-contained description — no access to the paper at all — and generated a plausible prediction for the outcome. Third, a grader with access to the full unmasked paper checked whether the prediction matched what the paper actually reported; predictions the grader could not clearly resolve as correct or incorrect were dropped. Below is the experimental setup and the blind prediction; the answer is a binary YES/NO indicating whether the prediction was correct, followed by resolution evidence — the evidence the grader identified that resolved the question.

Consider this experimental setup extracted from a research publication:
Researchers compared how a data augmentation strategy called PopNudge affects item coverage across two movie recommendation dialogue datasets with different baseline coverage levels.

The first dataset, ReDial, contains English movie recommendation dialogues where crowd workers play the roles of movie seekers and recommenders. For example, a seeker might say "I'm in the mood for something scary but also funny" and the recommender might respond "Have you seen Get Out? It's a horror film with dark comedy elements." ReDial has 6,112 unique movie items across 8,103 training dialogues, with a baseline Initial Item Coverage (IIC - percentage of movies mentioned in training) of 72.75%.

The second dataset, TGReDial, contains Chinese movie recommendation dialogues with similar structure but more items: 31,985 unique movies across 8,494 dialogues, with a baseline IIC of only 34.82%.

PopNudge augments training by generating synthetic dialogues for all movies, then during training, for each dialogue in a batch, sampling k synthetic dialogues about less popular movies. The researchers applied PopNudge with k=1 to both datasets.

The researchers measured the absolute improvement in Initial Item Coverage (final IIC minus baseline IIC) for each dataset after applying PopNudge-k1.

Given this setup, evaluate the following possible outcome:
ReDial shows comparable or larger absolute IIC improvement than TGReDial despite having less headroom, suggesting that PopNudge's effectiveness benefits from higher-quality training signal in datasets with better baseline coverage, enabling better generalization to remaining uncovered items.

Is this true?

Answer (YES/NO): NO